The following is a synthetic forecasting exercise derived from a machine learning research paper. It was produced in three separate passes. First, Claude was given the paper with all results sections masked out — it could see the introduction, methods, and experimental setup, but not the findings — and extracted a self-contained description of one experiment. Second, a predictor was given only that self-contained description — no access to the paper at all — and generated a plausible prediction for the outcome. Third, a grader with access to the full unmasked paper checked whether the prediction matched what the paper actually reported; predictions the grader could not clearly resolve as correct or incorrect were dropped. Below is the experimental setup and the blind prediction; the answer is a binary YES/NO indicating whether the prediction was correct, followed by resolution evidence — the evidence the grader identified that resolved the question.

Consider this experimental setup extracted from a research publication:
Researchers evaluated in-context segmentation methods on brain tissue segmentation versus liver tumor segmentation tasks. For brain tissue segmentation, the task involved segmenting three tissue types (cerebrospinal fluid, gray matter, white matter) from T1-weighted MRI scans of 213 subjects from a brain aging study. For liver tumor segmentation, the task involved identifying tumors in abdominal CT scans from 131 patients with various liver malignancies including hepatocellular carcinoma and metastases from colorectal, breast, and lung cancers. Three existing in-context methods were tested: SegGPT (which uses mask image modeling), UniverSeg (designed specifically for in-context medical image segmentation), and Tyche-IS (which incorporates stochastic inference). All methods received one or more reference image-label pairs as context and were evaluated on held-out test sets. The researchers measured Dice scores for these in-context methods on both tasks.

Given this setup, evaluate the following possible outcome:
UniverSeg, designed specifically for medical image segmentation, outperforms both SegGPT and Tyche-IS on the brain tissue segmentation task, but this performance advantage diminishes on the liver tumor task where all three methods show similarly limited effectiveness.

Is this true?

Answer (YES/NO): NO